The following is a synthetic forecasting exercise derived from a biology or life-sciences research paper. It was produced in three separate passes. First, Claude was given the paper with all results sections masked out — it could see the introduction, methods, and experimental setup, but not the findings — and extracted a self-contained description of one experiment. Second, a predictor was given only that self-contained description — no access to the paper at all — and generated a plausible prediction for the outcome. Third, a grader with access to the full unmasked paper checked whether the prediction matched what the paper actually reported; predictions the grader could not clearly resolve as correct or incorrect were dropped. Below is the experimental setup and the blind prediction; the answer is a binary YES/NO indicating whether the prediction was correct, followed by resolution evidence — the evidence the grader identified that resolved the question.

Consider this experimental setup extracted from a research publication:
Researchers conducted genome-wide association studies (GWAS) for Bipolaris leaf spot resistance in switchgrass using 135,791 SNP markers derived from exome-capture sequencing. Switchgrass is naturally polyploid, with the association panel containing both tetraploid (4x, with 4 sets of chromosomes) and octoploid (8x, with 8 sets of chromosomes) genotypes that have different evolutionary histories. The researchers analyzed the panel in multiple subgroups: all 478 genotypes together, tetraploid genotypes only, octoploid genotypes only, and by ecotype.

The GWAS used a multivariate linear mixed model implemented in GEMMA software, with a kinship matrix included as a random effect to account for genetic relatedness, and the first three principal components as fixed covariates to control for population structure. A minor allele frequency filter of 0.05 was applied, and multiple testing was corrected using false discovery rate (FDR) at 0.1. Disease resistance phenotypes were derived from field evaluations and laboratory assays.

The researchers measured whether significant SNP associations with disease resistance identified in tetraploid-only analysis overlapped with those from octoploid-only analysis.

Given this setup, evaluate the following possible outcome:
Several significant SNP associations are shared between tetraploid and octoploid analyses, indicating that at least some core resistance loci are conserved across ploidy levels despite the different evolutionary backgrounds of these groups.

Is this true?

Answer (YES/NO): NO